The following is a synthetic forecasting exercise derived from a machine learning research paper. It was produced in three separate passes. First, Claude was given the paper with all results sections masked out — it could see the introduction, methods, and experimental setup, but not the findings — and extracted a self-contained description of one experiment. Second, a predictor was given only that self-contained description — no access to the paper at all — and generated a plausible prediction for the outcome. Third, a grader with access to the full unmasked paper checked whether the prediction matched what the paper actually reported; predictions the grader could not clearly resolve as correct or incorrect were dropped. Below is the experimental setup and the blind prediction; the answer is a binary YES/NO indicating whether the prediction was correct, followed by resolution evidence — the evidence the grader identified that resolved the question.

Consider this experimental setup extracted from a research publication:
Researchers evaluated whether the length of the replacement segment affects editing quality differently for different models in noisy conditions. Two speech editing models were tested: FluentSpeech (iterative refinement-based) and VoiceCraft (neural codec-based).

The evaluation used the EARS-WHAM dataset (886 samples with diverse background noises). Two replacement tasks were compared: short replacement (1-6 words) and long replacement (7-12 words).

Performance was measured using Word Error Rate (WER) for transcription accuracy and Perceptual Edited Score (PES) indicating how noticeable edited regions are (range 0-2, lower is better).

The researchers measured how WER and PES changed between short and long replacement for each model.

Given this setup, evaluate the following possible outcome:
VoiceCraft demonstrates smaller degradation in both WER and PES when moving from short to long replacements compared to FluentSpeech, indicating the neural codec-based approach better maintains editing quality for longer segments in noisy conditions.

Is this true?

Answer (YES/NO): NO